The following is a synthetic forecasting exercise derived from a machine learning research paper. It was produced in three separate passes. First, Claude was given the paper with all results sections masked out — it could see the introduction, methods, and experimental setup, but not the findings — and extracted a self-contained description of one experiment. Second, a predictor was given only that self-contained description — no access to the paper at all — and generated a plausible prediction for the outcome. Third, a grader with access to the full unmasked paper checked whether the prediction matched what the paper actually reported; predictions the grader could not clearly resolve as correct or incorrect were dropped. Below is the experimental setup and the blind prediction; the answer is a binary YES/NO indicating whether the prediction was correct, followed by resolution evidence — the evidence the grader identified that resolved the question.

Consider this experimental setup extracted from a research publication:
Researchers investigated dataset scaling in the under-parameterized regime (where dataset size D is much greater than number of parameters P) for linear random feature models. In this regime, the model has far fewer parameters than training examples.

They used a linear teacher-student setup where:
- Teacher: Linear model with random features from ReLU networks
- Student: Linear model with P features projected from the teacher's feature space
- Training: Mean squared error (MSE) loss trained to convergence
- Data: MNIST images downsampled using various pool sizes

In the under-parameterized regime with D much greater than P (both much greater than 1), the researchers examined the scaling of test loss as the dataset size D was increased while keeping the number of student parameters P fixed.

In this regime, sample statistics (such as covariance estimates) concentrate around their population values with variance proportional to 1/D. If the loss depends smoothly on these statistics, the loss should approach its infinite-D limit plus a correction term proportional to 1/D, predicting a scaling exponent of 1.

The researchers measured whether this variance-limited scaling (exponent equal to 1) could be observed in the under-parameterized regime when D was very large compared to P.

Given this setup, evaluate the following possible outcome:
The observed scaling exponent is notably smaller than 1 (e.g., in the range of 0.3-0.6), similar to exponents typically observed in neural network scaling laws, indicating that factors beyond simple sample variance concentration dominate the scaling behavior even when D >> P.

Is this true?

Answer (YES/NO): NO